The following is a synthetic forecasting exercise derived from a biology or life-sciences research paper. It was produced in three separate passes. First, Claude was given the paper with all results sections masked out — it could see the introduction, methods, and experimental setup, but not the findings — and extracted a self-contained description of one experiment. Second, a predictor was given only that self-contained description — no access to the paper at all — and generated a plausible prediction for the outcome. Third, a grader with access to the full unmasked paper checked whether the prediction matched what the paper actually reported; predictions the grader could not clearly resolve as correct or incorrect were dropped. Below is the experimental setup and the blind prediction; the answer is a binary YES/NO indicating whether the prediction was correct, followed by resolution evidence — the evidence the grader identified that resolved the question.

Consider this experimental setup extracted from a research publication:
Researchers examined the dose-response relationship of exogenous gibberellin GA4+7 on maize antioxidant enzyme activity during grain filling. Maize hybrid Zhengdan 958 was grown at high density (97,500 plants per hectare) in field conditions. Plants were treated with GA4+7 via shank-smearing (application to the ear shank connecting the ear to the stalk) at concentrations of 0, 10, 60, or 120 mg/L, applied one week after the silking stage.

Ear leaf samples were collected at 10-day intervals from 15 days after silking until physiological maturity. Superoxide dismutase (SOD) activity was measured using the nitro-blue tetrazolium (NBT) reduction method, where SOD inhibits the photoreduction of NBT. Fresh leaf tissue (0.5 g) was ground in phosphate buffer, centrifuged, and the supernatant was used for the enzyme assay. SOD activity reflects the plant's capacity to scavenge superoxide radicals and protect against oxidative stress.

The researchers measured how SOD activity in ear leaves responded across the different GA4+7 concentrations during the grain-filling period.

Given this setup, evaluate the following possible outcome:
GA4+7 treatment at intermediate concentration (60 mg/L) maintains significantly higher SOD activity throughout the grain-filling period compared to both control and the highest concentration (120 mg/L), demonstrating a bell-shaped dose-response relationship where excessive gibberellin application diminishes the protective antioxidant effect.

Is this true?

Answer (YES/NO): YES